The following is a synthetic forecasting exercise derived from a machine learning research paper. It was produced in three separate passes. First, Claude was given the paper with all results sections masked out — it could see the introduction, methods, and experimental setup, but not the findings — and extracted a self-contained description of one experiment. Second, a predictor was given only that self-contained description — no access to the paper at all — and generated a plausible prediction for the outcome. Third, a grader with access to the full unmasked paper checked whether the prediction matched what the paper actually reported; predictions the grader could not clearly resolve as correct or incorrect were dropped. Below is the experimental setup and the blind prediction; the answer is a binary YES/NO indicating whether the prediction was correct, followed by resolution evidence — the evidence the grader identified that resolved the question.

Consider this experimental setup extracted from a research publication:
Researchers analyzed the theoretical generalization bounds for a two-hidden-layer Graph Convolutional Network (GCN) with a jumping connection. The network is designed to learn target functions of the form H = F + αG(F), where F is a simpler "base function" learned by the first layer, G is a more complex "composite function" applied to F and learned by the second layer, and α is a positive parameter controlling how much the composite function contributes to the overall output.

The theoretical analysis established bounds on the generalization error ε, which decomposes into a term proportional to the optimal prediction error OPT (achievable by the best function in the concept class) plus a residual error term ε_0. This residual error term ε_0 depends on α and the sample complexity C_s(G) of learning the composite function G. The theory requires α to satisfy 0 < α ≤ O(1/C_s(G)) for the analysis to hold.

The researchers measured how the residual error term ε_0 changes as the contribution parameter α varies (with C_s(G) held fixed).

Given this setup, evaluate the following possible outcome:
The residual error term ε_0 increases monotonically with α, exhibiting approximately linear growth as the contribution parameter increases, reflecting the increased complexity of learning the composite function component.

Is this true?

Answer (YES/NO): NO